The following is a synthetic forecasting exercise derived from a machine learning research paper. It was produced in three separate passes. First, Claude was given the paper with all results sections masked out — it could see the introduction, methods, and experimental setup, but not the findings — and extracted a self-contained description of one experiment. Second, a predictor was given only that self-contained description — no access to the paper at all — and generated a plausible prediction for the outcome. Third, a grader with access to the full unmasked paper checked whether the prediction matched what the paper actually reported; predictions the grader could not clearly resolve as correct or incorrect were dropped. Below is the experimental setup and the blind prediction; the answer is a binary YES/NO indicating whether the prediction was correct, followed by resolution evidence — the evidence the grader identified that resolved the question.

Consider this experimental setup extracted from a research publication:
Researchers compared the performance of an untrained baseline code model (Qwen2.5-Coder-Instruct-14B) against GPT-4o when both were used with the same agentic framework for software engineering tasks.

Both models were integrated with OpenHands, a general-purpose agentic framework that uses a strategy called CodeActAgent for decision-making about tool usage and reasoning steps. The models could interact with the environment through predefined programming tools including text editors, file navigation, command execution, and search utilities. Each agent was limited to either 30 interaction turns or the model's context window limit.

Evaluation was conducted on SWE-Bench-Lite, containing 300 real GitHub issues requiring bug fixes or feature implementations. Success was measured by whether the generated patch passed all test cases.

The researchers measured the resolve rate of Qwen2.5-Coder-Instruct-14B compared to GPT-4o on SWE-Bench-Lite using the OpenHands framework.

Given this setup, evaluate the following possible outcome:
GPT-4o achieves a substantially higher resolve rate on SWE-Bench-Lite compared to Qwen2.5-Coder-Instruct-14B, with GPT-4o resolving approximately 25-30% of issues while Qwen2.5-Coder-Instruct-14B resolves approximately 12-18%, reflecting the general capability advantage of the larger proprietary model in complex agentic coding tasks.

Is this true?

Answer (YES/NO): NO